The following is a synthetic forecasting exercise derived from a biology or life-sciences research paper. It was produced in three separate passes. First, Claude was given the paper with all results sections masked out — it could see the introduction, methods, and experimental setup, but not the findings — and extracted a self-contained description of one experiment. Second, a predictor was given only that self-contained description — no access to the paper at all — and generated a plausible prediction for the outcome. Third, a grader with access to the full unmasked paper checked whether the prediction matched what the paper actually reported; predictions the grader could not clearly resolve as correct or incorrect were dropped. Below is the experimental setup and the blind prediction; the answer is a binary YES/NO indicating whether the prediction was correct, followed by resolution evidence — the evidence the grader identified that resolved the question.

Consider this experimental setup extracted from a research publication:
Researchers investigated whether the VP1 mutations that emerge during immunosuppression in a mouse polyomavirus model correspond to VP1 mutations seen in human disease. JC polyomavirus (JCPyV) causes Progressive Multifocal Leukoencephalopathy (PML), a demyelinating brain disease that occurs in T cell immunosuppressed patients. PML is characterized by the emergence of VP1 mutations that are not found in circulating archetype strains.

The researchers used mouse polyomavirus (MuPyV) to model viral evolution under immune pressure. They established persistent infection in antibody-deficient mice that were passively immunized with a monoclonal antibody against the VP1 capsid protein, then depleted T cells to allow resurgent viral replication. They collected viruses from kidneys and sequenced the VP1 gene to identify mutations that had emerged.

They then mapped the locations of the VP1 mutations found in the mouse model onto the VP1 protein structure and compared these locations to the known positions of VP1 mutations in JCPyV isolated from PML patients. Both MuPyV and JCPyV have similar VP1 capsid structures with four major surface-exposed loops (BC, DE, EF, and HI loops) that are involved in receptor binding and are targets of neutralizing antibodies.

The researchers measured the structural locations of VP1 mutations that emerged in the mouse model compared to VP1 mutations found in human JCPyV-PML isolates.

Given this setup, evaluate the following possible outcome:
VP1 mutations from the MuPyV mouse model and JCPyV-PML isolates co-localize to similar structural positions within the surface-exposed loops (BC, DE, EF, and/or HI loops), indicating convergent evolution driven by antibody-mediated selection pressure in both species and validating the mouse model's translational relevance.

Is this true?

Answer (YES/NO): YES